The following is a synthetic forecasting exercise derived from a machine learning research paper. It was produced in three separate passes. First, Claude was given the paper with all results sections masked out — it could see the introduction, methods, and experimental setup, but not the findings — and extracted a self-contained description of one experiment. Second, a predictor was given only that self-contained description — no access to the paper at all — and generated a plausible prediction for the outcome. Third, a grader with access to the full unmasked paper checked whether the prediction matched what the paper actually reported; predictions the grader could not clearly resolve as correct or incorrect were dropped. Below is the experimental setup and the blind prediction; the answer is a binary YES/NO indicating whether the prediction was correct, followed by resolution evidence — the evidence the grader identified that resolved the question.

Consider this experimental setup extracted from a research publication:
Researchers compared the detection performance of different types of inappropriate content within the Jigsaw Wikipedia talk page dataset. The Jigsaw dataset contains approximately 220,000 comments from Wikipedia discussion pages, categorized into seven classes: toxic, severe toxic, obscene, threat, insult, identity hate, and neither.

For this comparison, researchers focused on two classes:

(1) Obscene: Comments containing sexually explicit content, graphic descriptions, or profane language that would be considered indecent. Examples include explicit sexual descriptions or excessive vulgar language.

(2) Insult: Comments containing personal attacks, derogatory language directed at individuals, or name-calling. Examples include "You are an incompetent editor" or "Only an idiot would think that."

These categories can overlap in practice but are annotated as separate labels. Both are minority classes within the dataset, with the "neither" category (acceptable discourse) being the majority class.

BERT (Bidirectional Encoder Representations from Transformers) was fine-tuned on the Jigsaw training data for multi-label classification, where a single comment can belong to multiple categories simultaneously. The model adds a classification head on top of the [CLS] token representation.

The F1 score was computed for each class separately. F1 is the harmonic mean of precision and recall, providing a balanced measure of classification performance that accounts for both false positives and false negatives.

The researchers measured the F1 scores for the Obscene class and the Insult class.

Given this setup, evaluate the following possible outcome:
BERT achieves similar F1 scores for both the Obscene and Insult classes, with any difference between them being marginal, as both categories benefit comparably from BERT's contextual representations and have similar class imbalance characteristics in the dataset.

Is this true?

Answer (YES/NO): NO